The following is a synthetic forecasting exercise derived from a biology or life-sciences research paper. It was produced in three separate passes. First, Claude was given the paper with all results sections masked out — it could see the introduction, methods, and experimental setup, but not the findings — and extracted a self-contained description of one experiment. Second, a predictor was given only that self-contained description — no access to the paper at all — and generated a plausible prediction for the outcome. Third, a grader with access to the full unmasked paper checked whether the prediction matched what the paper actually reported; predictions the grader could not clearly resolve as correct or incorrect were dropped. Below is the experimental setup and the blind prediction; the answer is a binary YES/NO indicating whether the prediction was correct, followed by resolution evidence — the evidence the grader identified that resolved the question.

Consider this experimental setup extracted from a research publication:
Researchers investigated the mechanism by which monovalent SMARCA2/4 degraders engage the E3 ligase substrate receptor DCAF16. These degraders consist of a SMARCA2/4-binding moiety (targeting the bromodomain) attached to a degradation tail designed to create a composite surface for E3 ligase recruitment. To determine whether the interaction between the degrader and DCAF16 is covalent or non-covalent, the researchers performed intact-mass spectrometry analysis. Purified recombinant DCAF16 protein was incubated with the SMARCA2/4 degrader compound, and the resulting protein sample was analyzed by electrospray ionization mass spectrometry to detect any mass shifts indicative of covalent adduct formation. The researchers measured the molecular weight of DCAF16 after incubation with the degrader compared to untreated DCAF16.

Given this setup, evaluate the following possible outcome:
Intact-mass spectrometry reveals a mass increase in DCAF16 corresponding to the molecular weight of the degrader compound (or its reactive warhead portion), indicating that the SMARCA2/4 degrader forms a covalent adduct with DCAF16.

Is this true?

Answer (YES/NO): YES